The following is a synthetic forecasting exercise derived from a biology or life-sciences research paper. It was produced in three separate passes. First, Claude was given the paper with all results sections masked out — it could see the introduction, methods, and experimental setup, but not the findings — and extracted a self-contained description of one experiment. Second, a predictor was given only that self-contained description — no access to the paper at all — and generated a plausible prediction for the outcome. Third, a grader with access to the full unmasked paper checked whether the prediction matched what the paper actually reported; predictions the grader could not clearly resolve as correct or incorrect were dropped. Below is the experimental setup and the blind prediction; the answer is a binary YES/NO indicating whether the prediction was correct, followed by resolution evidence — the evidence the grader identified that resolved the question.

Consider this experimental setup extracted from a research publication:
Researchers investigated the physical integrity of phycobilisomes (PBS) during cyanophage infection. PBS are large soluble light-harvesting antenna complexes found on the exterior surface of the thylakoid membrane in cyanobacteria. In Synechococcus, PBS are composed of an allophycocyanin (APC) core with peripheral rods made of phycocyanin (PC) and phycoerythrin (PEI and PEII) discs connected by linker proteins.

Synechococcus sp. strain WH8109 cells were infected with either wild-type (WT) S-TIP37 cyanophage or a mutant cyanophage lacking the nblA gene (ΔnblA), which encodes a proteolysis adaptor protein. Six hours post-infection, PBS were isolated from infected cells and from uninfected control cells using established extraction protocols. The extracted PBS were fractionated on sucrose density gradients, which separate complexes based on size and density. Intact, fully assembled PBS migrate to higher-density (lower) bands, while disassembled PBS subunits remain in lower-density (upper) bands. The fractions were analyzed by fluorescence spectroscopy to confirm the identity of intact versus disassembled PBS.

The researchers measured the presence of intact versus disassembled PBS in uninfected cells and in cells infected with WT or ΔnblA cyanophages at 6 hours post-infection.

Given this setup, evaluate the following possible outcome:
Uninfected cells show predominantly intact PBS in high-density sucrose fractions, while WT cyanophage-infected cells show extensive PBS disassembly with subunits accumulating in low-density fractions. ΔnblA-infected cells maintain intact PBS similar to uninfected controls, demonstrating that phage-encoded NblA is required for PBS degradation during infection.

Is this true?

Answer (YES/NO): NO